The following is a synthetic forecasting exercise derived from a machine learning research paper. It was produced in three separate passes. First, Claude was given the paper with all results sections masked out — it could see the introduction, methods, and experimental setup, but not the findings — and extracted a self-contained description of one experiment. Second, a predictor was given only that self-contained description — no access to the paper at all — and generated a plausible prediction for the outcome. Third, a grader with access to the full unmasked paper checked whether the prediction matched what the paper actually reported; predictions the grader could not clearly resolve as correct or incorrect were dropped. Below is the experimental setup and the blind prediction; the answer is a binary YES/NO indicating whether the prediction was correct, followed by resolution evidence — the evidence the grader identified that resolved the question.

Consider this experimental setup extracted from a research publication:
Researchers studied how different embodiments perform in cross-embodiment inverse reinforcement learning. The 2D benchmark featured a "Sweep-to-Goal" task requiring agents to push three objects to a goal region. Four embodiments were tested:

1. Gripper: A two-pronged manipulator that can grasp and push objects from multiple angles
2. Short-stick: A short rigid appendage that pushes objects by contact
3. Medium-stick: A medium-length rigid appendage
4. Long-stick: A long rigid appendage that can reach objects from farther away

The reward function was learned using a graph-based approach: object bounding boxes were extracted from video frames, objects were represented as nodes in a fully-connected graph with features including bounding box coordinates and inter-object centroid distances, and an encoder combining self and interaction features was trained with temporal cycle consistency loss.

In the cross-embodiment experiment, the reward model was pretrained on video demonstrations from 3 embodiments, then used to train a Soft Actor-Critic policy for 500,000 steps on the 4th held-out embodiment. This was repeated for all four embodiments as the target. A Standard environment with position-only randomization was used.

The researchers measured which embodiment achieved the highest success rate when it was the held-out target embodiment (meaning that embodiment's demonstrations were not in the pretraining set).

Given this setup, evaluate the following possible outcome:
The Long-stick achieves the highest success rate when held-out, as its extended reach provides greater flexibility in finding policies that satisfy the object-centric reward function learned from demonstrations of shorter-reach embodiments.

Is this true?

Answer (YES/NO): YES